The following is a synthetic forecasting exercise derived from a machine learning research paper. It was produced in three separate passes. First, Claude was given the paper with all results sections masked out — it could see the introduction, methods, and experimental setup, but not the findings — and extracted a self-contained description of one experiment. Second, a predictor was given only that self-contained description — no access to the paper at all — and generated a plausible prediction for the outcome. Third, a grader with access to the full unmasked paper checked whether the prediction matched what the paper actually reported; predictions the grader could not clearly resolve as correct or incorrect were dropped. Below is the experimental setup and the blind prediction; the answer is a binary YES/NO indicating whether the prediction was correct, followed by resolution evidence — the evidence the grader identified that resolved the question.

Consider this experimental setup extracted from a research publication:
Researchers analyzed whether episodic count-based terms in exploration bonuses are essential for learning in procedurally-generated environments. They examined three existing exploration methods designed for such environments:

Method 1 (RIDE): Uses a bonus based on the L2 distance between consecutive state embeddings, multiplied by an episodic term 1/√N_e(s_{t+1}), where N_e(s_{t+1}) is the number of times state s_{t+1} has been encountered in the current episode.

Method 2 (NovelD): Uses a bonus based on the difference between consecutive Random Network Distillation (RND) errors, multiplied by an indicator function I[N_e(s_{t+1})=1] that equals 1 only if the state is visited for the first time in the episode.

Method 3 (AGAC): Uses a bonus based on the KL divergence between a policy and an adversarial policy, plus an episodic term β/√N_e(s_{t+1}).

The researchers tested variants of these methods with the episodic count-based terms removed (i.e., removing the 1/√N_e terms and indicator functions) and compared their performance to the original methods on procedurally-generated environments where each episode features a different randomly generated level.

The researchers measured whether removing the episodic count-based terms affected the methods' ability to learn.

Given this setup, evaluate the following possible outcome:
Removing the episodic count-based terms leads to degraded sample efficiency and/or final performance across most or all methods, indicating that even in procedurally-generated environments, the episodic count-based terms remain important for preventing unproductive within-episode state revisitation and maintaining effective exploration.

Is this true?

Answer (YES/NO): YES